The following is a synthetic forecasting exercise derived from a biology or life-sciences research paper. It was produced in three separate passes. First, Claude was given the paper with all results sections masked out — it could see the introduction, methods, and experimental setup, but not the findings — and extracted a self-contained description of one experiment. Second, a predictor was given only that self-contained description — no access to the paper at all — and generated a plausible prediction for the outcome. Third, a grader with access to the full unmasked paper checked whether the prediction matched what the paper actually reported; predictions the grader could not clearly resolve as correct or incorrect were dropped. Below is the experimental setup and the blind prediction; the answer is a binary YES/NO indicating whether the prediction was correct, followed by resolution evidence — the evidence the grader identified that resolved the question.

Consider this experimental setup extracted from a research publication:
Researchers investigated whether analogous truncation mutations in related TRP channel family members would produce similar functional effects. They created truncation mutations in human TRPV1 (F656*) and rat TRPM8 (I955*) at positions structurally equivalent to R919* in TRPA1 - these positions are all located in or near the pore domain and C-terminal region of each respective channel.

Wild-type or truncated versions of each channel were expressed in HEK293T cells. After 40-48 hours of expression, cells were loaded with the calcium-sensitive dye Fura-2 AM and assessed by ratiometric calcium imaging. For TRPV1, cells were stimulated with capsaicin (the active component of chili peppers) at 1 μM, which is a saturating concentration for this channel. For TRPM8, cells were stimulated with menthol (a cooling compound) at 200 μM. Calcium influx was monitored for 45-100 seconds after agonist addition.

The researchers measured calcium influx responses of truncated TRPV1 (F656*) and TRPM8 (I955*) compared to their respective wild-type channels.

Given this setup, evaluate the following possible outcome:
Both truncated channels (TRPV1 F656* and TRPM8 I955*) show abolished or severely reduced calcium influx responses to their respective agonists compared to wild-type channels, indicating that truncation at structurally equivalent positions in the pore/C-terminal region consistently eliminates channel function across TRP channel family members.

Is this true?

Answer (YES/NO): YES